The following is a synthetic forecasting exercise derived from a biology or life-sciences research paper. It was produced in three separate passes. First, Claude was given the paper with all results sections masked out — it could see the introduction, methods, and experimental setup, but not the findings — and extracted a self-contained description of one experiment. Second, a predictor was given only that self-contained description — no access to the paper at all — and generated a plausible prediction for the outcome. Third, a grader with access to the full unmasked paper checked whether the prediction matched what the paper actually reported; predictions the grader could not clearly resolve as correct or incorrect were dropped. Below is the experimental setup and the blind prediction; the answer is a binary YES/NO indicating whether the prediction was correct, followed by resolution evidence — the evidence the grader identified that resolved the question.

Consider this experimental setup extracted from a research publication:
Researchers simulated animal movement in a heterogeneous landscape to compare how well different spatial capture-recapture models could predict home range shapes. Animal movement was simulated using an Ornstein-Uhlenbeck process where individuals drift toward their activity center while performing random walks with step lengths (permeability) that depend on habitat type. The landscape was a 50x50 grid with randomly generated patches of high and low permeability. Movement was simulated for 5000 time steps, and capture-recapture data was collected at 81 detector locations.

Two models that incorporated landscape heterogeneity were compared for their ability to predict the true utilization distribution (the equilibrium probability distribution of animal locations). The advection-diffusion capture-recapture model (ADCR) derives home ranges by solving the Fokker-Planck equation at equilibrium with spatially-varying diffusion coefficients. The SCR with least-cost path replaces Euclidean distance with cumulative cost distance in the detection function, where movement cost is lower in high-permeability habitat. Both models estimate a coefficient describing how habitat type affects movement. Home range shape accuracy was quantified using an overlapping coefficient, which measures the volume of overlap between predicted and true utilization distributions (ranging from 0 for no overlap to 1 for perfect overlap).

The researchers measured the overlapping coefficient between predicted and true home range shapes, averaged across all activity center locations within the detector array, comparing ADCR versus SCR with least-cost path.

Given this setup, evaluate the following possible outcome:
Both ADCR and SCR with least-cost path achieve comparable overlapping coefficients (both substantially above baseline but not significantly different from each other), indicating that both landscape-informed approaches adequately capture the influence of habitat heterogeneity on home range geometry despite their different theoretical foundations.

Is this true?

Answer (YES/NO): NO